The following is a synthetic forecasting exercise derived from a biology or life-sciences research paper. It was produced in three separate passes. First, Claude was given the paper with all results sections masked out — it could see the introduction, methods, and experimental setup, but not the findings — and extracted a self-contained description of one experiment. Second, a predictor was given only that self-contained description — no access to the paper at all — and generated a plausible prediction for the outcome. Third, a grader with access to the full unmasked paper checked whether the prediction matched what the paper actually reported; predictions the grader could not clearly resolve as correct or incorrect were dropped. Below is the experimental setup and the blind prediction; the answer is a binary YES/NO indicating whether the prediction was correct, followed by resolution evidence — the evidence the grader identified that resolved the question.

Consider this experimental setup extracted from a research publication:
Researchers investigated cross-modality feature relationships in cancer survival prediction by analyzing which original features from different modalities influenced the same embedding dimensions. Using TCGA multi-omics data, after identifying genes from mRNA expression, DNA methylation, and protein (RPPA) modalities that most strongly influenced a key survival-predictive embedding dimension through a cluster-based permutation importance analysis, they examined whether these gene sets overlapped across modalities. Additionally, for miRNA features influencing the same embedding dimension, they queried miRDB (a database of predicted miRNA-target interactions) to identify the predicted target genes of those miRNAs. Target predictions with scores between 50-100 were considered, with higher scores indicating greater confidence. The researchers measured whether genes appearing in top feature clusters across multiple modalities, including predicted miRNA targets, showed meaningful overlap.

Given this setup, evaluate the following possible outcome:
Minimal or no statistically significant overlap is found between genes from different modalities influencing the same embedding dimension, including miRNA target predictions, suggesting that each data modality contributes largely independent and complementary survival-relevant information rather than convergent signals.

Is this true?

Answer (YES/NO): NO